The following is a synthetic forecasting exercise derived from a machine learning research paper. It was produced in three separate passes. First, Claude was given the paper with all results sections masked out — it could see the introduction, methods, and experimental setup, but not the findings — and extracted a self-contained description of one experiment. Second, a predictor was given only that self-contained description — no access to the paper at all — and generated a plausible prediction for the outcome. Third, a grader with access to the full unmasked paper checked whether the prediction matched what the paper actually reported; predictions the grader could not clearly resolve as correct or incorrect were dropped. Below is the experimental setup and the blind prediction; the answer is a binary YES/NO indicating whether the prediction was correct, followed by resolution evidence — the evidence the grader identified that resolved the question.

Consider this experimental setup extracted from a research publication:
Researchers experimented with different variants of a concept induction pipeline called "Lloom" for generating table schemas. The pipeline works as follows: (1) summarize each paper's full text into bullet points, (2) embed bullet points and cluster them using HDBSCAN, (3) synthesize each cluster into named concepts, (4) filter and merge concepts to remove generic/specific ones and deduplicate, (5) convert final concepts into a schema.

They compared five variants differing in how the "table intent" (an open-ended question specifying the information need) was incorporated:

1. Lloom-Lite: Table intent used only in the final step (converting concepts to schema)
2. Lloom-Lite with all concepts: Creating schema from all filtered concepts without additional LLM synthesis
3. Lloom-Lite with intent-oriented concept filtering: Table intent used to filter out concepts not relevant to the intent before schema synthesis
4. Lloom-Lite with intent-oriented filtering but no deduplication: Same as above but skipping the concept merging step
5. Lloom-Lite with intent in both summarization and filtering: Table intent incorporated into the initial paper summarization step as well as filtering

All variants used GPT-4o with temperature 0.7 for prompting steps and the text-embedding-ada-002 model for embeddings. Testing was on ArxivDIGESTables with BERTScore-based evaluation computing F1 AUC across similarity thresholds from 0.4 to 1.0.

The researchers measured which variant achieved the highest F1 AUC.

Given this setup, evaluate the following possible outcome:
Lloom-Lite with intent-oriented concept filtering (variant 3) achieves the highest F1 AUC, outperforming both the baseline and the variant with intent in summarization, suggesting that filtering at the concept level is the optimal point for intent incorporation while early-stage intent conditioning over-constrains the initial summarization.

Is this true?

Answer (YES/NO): YES